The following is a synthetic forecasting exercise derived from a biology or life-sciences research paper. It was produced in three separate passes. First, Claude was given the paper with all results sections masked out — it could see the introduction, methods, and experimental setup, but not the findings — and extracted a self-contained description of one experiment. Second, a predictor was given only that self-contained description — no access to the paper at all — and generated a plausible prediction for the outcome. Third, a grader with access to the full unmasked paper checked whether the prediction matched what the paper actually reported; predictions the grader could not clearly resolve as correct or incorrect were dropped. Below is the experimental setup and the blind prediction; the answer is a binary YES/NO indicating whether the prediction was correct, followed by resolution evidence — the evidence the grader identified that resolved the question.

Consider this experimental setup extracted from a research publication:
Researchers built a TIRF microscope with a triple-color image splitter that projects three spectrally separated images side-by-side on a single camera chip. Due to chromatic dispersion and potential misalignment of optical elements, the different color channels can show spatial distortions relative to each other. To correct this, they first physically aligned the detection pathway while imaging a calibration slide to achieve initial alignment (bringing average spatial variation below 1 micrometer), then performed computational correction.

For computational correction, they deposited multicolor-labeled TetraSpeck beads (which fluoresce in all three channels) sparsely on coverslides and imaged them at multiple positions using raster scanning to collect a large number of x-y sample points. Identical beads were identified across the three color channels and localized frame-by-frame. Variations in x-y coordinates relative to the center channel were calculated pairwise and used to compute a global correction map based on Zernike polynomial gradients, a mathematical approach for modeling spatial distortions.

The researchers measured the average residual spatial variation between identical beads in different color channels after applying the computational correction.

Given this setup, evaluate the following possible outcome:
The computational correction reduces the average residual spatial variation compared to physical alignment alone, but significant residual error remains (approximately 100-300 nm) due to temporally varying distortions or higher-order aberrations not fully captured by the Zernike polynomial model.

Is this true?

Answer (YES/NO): NO